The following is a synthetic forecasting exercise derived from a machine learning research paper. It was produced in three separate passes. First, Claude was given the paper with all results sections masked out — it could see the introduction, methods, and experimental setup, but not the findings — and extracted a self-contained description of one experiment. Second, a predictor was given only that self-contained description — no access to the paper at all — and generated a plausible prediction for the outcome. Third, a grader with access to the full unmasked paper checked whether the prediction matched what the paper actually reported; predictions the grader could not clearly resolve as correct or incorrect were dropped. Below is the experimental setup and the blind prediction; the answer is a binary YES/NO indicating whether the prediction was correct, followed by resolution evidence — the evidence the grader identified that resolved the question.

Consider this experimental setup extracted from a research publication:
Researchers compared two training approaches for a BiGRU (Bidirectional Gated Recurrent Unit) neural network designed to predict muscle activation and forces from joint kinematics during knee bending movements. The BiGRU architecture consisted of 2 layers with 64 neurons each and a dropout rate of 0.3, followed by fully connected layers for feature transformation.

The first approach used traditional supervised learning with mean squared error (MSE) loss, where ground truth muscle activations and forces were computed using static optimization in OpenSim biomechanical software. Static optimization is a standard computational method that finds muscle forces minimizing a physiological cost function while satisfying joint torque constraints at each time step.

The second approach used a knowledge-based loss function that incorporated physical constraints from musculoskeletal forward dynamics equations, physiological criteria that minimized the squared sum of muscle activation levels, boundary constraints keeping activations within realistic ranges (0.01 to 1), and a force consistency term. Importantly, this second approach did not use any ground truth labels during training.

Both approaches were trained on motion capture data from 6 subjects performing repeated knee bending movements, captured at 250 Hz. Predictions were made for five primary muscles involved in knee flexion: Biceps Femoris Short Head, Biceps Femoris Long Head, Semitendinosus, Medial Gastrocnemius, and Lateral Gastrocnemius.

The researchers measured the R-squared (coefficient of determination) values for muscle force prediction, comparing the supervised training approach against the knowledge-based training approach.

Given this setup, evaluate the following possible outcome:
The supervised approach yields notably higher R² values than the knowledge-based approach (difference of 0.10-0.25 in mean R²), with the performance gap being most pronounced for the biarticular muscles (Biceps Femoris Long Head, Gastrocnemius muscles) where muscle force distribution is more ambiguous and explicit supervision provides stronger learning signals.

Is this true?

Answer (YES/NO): NO